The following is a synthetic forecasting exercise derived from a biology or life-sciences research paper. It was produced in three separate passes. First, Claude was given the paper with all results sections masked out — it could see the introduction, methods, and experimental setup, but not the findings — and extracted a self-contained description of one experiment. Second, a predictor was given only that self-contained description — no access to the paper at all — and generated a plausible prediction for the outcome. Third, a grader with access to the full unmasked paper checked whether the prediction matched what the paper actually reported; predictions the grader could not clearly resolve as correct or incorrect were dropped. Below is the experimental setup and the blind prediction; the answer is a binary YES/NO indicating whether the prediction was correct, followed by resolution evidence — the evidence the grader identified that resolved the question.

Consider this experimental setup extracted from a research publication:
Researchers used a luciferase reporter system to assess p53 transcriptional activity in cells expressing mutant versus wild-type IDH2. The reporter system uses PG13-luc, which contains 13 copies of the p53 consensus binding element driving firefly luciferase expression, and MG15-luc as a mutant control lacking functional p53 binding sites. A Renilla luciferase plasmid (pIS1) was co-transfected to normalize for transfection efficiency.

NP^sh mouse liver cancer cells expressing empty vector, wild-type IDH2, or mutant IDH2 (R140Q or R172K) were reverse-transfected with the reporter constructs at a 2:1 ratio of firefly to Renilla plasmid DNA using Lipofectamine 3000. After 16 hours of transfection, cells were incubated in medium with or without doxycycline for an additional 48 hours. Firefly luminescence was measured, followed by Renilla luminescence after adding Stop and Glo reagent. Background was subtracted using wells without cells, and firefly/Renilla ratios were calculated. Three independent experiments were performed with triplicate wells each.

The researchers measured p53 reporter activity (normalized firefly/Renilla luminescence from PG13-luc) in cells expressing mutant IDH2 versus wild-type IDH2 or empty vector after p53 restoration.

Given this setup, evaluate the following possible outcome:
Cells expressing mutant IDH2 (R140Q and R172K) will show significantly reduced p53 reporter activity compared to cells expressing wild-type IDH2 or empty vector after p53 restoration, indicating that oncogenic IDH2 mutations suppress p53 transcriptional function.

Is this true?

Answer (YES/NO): NO